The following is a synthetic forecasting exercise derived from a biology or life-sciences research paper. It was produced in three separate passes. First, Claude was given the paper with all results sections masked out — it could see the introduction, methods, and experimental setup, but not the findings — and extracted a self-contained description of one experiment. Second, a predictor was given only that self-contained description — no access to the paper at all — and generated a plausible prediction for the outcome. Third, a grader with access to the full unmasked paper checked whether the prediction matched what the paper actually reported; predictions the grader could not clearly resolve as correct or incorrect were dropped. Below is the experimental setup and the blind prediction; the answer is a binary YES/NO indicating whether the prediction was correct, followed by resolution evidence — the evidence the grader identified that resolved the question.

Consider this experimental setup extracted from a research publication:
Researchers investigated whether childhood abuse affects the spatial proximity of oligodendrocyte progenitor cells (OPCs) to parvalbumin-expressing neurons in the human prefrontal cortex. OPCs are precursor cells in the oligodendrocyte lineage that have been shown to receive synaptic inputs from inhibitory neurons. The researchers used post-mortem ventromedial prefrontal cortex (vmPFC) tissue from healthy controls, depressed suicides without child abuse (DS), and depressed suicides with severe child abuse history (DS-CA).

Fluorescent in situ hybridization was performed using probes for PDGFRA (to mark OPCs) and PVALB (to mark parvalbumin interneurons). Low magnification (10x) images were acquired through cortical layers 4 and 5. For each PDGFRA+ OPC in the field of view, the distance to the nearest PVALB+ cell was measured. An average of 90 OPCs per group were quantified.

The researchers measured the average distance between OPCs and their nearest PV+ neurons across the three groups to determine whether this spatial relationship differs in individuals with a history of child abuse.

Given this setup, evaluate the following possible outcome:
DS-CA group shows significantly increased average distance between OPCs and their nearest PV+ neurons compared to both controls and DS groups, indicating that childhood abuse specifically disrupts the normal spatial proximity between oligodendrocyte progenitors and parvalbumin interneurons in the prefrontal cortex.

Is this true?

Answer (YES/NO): NO